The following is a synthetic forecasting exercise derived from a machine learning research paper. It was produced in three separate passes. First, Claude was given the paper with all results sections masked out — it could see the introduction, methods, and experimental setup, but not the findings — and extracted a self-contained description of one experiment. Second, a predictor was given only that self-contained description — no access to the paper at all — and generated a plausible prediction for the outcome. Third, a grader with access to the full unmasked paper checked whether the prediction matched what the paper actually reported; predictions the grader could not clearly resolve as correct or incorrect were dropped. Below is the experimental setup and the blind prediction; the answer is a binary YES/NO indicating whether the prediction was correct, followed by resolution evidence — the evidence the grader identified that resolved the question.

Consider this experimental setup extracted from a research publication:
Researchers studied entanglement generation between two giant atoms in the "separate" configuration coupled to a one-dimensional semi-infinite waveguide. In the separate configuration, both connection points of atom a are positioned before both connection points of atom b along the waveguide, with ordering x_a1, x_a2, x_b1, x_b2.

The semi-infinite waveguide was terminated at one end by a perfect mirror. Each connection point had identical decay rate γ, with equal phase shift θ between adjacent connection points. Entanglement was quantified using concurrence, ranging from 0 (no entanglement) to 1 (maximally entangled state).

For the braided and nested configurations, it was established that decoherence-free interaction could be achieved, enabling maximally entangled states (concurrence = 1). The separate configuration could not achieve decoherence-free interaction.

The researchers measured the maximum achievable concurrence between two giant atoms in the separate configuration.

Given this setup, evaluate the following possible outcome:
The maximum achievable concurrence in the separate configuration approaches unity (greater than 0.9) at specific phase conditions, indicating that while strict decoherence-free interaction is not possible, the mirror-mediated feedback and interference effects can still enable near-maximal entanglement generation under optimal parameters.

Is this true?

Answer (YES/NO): NO